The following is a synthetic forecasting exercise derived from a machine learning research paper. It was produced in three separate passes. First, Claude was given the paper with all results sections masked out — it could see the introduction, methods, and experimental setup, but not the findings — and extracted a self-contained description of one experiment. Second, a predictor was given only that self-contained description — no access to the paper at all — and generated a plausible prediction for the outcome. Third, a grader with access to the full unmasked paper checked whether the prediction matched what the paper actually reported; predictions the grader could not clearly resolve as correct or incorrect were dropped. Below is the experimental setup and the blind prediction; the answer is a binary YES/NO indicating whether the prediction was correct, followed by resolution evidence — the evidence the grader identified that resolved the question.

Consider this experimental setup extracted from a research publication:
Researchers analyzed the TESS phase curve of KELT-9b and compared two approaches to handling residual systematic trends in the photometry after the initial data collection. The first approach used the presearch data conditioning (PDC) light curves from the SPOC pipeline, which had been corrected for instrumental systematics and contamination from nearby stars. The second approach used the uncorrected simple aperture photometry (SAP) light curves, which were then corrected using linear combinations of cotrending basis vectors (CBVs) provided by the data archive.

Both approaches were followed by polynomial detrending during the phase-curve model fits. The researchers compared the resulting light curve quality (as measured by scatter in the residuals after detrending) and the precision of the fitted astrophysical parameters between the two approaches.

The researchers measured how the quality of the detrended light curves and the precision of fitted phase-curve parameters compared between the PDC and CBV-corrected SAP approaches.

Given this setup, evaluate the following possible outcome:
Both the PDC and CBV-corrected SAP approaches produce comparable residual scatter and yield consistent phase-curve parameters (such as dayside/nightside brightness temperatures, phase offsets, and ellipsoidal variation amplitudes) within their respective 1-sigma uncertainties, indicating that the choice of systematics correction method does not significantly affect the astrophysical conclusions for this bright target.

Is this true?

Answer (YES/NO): NO